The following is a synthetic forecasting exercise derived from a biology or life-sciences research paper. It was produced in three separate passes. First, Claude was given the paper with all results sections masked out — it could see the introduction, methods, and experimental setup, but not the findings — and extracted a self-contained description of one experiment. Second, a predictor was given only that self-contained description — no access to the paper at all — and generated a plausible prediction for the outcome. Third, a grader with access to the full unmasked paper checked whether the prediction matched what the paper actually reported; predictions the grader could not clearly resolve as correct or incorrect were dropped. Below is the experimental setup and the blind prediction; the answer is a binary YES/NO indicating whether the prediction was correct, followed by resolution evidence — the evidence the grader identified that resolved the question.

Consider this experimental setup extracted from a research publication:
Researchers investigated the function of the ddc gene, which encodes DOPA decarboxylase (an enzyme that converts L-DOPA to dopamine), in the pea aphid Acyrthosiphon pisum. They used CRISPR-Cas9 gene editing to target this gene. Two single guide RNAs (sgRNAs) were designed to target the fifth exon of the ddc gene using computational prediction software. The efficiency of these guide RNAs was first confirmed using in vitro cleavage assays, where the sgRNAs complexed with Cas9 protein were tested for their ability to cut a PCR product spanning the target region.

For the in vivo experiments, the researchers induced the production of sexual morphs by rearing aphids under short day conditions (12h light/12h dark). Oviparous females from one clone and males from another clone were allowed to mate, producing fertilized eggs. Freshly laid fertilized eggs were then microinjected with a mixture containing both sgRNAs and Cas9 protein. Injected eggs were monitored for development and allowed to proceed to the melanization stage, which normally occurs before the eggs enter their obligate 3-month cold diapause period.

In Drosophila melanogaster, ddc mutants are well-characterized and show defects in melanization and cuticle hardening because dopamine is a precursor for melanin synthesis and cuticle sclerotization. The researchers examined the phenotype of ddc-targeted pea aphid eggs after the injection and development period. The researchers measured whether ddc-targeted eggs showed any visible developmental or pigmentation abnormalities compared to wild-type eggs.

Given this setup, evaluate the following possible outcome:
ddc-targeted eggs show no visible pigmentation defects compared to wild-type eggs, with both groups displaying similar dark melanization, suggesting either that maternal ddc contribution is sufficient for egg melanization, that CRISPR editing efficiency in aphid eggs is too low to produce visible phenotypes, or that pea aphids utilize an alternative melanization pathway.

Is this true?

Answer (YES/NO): NO